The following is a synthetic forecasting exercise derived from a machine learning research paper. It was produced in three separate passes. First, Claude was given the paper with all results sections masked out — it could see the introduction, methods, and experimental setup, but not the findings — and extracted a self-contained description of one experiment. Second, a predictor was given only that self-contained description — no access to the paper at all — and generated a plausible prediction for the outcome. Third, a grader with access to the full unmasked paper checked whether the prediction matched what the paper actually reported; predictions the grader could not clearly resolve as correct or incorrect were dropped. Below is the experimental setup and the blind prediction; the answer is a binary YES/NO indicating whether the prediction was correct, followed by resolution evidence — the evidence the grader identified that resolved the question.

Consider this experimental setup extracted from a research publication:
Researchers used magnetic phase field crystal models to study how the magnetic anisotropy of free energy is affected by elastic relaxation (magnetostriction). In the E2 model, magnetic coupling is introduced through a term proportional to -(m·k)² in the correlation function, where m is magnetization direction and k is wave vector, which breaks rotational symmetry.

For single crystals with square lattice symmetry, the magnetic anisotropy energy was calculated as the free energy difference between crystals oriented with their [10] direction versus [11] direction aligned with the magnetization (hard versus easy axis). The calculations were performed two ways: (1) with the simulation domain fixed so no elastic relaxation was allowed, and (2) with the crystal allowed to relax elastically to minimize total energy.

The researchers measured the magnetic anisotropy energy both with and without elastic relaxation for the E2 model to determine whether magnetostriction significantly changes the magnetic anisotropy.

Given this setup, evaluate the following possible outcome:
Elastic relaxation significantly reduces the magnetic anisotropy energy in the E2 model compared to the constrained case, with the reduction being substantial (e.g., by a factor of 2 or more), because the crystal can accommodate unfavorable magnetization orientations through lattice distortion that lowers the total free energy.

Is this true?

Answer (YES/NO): NO